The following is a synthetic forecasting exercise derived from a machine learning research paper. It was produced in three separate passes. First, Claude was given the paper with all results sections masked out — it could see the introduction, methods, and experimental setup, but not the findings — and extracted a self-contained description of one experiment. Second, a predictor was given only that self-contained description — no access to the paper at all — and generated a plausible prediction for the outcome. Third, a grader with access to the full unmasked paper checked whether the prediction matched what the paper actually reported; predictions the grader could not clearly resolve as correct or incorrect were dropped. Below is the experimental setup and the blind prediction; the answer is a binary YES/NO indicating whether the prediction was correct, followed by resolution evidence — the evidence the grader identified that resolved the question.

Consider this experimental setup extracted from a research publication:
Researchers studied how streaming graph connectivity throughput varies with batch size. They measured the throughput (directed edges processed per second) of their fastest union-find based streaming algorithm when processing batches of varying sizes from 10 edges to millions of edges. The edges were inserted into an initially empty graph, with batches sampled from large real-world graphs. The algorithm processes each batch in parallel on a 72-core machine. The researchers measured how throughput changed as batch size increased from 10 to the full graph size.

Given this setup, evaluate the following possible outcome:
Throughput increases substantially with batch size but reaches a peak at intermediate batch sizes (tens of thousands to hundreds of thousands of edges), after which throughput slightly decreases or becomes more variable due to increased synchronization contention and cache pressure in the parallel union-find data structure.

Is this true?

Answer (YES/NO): NO